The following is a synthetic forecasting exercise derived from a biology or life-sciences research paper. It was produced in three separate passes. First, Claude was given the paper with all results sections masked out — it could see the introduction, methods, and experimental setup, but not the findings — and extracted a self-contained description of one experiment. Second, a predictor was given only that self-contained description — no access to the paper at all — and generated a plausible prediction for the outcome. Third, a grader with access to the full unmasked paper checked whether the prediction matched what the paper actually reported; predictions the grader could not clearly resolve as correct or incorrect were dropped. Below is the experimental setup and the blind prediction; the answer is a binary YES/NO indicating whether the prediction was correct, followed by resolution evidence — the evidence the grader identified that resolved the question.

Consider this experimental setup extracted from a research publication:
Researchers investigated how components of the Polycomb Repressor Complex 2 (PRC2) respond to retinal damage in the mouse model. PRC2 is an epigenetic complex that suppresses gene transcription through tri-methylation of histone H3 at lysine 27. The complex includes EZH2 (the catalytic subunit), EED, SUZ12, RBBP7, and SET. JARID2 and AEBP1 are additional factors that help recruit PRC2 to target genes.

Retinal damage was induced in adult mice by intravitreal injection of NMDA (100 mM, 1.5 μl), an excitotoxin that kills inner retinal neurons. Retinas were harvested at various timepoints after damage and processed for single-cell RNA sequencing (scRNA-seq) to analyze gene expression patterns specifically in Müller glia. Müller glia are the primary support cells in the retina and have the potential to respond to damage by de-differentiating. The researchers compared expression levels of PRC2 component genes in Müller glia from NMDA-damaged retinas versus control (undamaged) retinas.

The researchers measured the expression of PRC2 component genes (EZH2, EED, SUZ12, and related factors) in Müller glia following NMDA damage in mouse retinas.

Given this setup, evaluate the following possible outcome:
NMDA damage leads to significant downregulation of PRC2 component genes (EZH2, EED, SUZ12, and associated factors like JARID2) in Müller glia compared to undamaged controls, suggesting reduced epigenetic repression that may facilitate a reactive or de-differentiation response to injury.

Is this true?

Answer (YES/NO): NO